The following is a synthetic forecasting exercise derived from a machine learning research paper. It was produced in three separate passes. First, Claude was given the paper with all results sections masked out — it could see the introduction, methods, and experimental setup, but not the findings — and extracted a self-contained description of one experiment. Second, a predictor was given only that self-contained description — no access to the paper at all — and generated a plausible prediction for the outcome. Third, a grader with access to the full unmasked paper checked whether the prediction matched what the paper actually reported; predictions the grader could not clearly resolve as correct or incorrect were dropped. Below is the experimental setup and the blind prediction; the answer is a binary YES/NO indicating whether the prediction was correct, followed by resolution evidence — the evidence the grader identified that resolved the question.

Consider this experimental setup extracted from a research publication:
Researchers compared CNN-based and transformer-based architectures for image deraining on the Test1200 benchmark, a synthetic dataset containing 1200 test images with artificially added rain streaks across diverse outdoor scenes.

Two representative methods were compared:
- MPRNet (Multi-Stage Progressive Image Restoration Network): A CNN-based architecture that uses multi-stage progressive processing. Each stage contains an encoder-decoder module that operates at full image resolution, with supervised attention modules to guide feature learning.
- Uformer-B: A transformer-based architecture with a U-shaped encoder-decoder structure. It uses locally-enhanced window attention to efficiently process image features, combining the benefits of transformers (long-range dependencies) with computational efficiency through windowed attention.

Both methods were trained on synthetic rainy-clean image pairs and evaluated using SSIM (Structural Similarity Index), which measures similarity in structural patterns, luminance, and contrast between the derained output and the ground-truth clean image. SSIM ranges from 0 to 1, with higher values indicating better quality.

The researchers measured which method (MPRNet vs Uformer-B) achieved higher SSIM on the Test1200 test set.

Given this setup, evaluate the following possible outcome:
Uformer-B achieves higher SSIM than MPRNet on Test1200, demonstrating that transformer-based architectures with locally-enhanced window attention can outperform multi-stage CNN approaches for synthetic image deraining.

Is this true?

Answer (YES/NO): NO